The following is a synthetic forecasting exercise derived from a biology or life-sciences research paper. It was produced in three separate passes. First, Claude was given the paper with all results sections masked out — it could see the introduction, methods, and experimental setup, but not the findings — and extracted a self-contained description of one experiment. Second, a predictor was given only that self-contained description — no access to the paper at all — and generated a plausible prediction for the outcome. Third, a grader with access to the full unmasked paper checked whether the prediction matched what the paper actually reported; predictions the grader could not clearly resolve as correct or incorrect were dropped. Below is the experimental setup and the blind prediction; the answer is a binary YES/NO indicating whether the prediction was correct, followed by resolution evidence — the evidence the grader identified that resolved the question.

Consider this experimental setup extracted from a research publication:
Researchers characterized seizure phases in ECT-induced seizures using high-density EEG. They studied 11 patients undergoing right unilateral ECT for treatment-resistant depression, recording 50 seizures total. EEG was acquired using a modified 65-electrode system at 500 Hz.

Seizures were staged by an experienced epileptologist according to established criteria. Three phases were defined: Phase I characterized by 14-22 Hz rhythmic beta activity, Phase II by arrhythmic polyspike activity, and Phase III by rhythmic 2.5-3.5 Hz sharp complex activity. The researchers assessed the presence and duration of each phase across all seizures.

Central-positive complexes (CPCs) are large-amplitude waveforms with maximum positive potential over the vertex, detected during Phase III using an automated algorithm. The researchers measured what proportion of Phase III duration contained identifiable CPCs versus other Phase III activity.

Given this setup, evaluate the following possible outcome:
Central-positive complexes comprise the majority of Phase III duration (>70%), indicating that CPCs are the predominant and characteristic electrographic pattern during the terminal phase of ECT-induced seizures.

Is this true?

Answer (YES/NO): YES